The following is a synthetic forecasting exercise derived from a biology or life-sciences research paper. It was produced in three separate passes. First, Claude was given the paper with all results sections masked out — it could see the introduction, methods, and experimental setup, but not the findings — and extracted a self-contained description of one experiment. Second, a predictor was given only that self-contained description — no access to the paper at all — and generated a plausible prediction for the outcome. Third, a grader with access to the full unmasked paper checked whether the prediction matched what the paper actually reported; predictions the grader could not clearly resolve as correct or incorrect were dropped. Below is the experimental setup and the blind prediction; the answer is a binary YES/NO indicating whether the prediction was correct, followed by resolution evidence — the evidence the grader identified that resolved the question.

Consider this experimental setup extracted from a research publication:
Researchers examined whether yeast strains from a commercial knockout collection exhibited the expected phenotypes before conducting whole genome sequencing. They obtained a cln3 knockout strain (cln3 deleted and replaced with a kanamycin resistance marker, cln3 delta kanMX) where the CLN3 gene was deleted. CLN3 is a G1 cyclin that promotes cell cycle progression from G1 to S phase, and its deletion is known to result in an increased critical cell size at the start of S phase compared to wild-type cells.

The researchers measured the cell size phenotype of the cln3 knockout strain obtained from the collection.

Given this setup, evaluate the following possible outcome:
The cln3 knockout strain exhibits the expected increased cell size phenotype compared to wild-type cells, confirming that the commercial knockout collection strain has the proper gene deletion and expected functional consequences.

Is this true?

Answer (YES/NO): NO